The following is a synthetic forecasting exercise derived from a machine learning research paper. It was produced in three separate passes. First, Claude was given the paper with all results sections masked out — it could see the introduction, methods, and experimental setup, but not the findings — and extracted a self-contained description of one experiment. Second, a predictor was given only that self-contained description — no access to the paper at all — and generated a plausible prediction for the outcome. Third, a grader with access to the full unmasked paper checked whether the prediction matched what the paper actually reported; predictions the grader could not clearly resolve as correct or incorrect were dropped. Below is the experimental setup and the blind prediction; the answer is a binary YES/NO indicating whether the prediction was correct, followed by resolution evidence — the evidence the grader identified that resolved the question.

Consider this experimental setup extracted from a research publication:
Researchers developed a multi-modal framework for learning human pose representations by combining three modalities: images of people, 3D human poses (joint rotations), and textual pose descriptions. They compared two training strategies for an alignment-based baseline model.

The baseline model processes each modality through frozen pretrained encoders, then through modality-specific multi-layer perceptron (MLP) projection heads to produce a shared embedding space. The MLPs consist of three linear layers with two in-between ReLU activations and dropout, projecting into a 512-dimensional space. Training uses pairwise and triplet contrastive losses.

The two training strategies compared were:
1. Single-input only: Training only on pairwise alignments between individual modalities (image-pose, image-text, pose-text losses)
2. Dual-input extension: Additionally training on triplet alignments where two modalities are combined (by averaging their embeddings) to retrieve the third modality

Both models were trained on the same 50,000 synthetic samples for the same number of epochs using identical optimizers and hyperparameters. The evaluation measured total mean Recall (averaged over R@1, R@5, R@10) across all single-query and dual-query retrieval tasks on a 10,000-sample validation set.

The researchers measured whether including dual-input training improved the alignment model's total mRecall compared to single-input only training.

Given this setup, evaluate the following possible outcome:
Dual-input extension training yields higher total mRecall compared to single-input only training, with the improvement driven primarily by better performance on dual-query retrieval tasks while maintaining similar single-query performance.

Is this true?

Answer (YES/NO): NO